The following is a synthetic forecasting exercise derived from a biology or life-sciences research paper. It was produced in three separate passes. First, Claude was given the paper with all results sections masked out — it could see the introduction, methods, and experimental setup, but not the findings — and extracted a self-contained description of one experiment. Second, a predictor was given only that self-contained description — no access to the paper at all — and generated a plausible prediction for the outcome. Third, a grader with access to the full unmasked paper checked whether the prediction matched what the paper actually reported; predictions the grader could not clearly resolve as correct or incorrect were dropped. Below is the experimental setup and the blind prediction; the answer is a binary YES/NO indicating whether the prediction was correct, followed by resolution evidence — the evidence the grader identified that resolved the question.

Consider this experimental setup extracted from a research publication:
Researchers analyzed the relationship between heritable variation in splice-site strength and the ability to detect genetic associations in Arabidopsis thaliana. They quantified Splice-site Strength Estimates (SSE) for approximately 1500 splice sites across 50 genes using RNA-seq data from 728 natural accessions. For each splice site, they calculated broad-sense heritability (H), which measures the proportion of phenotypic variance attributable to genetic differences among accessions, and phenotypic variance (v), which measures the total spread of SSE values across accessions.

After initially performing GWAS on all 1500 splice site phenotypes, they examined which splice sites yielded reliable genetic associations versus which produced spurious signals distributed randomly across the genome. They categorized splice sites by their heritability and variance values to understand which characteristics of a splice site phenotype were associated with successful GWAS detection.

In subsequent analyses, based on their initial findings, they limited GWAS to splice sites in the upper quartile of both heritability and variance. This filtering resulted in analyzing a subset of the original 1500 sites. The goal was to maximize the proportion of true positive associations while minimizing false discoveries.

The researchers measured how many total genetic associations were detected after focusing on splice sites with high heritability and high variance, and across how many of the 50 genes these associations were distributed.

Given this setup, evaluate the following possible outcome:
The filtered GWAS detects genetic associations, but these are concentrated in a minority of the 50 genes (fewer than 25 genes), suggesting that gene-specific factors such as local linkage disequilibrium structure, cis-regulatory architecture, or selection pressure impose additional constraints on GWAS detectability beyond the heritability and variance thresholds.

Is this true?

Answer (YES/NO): YES